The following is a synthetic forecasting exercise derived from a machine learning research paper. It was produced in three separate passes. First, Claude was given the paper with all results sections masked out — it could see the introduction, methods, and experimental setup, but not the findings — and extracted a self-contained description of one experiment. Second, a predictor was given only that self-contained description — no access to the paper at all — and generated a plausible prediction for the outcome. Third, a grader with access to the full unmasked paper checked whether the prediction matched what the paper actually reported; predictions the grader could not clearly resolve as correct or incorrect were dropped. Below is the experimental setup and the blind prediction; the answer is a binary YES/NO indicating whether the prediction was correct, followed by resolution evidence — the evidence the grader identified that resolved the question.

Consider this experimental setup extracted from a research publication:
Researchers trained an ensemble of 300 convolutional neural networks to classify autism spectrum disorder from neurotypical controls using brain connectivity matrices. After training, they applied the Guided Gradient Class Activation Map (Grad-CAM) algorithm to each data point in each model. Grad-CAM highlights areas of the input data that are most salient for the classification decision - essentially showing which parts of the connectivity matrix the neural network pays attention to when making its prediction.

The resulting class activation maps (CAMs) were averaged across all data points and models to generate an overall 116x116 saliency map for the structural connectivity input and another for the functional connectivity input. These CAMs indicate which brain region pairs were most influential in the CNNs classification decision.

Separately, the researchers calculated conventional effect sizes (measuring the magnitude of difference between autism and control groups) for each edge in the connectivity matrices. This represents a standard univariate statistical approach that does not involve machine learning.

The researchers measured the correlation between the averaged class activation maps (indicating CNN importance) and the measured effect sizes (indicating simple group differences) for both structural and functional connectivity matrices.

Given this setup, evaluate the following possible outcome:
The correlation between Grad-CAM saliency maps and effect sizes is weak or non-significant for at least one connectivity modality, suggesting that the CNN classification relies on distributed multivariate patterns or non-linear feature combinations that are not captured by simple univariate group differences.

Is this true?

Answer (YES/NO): YES